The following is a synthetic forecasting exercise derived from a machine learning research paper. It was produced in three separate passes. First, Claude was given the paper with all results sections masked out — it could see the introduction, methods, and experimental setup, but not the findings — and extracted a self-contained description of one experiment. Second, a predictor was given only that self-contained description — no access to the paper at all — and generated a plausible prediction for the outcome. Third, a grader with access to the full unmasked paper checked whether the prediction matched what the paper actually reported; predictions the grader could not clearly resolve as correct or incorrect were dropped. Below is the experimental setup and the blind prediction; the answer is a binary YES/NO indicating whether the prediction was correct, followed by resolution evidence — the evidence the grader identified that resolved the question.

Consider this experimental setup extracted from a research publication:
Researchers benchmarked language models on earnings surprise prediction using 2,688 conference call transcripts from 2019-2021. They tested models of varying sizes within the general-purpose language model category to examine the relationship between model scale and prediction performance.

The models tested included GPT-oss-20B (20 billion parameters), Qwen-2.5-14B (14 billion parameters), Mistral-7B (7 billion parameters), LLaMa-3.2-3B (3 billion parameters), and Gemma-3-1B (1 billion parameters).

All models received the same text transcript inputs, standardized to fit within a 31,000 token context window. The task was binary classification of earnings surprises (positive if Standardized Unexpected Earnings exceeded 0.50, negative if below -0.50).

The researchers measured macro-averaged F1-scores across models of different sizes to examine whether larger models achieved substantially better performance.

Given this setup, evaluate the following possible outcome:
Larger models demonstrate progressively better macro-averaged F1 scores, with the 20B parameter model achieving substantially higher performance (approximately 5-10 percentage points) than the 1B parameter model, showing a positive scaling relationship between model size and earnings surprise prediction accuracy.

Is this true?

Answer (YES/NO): NO